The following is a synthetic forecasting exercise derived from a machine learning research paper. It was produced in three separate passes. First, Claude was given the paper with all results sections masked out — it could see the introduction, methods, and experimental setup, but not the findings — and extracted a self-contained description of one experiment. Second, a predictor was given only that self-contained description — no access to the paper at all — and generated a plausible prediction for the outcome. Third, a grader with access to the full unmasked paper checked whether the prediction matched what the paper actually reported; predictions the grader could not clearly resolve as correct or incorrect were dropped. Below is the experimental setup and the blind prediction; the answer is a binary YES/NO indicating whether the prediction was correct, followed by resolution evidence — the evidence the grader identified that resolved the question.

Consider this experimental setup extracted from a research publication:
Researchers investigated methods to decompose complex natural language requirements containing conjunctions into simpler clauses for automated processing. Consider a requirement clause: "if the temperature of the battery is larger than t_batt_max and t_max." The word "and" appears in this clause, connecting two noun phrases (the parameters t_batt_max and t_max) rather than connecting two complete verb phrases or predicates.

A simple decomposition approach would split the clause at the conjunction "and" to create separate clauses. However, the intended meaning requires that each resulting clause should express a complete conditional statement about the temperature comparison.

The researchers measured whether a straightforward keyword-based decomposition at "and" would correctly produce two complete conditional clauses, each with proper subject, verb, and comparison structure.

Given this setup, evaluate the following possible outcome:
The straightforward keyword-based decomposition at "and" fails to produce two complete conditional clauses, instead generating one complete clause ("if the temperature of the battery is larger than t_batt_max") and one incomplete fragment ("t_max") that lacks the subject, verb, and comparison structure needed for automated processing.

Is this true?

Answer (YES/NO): YES